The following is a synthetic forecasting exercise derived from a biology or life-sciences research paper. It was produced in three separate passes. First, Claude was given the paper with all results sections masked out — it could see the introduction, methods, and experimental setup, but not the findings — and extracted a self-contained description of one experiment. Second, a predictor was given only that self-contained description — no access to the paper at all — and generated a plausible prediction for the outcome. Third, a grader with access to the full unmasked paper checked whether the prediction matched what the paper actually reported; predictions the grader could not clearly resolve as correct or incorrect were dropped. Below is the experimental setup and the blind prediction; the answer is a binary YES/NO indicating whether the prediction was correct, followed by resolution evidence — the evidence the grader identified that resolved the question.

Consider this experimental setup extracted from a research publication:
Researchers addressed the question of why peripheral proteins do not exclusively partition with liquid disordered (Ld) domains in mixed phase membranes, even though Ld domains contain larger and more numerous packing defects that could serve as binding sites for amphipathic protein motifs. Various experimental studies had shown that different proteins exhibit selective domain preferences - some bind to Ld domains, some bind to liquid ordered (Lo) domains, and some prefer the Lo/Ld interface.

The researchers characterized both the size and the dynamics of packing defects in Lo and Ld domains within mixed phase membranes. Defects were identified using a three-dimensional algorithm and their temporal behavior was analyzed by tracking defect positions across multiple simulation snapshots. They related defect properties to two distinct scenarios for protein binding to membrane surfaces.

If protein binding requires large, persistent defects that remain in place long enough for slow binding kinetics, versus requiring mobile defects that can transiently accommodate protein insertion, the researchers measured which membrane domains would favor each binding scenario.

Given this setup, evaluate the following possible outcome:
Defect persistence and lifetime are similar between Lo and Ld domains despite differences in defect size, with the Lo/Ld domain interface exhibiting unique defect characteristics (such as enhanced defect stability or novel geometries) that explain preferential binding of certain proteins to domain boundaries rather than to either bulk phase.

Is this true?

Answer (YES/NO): NO